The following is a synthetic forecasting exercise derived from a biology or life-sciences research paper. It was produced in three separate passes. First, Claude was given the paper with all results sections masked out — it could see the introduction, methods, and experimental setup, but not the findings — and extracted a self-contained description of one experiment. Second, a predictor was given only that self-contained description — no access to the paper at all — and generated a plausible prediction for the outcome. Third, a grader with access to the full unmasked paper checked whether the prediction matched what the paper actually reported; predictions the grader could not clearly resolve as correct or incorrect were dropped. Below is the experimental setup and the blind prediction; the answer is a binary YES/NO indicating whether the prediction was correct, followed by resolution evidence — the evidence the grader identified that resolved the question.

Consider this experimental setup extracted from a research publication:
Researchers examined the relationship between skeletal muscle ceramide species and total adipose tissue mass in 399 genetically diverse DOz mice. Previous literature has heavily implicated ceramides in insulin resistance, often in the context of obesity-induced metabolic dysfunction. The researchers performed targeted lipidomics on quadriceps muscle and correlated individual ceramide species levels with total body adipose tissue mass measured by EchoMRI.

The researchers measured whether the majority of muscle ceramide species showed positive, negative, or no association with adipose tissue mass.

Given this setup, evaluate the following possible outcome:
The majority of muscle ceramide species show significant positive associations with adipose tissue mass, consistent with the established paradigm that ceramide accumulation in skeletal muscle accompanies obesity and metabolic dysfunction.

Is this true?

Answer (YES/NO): NO